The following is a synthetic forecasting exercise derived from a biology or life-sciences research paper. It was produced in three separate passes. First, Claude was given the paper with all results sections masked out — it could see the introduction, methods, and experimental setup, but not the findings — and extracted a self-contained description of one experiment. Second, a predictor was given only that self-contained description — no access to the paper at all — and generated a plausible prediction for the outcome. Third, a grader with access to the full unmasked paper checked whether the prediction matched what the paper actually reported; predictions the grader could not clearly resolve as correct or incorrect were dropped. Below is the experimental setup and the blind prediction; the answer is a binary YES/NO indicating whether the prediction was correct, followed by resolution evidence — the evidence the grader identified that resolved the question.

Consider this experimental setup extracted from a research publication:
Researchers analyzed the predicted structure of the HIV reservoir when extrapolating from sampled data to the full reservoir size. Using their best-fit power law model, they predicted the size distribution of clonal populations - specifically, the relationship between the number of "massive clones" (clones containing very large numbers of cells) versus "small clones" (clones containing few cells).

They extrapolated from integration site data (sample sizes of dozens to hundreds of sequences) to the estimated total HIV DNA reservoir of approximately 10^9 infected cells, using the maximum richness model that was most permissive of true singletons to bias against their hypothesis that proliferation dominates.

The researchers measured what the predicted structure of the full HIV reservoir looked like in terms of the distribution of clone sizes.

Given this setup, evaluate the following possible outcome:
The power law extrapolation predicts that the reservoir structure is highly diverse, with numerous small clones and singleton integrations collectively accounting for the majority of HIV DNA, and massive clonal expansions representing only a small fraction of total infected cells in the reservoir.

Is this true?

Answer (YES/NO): NO